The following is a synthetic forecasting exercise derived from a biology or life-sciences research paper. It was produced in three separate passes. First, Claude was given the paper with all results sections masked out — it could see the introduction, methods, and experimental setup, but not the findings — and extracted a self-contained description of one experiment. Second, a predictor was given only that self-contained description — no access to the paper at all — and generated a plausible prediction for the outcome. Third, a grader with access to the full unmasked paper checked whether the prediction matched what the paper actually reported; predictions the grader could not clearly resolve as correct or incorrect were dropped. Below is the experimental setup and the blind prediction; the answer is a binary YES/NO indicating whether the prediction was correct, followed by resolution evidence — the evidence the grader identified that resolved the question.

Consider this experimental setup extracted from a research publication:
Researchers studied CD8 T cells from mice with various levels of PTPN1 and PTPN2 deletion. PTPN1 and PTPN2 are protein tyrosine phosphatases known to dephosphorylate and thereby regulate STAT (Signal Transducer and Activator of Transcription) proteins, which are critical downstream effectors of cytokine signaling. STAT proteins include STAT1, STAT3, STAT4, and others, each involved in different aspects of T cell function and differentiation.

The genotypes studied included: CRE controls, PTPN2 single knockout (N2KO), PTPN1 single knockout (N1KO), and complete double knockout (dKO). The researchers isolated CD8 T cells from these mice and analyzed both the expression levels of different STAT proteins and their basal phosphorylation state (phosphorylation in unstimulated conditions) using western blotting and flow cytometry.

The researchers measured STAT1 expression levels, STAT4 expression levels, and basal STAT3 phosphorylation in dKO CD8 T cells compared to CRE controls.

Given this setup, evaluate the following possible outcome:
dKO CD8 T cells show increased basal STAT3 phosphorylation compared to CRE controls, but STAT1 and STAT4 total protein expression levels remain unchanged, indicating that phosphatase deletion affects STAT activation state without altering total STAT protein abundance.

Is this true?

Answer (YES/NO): NO